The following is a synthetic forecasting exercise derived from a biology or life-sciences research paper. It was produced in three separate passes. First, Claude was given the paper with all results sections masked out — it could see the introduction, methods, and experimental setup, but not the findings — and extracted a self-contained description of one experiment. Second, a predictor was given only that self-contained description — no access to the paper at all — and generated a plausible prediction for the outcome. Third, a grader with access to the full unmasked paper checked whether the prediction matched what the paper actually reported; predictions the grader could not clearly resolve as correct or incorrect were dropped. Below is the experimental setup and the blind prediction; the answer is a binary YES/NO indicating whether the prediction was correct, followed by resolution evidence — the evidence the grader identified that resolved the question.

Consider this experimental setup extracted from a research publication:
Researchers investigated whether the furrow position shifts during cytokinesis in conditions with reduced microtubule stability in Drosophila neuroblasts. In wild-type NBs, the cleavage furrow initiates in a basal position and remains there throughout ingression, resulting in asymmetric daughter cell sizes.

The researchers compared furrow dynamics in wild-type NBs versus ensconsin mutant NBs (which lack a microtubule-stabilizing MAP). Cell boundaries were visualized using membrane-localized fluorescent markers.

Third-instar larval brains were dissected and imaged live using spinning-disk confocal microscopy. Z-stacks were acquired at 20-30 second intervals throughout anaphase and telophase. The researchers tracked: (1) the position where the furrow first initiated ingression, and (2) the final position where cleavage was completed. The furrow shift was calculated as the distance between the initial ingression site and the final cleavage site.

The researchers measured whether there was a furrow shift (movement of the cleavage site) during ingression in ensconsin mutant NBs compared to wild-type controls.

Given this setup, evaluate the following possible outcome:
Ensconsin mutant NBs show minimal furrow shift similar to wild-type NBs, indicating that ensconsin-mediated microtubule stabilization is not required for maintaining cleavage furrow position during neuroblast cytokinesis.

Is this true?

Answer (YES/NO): NO